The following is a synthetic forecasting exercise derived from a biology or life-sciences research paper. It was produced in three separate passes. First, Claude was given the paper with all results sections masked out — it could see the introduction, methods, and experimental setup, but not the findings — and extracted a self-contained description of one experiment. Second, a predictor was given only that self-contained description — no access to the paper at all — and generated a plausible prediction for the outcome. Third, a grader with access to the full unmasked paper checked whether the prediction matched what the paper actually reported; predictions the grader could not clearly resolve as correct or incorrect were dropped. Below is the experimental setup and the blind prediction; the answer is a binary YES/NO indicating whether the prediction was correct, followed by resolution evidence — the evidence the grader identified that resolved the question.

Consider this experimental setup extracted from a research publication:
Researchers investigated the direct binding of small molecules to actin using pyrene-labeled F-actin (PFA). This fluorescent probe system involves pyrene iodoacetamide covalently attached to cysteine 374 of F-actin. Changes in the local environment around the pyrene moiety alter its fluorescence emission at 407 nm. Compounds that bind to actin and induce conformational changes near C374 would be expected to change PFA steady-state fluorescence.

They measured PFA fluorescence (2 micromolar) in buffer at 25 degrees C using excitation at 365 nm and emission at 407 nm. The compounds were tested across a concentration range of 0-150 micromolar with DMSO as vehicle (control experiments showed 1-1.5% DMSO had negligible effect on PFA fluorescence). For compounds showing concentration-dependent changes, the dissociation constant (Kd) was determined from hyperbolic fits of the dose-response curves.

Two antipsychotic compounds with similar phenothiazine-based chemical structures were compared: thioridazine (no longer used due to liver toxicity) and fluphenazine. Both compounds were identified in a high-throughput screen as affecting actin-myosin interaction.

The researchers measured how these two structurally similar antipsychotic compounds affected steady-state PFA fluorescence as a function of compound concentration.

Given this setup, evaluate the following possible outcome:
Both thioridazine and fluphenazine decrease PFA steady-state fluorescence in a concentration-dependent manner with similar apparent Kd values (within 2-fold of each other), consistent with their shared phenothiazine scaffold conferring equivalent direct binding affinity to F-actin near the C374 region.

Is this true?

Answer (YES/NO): NO